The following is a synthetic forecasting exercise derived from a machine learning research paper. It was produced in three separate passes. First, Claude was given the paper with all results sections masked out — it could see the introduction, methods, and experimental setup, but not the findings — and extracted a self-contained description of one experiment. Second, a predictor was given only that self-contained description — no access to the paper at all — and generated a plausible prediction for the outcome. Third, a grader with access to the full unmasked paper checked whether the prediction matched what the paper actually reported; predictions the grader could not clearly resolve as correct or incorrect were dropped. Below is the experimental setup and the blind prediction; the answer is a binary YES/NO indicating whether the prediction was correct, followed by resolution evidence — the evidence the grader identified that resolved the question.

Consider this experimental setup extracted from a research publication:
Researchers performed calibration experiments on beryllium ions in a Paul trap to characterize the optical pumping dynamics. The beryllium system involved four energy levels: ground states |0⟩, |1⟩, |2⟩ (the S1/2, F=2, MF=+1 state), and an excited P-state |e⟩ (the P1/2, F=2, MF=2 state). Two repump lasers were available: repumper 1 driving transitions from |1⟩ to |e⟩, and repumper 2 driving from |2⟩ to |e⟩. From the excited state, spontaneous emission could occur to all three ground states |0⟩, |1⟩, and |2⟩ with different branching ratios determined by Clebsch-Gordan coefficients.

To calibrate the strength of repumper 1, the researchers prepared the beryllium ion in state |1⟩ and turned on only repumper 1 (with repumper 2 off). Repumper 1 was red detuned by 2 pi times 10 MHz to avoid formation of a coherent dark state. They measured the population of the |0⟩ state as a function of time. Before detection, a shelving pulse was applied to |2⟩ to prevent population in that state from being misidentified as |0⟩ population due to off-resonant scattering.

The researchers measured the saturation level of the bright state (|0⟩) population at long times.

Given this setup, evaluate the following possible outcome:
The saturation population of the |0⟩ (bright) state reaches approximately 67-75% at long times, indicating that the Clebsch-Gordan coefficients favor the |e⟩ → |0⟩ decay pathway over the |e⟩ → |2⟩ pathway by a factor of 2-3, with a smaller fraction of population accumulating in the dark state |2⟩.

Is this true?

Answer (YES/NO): NO